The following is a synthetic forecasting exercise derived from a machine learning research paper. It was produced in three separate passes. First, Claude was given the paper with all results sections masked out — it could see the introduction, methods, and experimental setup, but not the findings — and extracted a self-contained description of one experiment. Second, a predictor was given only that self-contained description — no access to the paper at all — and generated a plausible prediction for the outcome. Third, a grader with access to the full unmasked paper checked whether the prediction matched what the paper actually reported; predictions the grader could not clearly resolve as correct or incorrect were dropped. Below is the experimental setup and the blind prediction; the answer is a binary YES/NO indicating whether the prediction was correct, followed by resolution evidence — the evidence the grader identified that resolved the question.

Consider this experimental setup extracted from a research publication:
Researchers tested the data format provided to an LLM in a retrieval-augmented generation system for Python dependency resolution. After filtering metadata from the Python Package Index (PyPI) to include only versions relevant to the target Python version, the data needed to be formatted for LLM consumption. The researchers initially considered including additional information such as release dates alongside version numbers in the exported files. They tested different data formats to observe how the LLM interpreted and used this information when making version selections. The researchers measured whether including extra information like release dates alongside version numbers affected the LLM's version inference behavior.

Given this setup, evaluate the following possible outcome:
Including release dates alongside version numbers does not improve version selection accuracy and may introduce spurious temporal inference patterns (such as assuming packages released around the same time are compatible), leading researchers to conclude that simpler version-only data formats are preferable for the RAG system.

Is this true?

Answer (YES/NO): NO